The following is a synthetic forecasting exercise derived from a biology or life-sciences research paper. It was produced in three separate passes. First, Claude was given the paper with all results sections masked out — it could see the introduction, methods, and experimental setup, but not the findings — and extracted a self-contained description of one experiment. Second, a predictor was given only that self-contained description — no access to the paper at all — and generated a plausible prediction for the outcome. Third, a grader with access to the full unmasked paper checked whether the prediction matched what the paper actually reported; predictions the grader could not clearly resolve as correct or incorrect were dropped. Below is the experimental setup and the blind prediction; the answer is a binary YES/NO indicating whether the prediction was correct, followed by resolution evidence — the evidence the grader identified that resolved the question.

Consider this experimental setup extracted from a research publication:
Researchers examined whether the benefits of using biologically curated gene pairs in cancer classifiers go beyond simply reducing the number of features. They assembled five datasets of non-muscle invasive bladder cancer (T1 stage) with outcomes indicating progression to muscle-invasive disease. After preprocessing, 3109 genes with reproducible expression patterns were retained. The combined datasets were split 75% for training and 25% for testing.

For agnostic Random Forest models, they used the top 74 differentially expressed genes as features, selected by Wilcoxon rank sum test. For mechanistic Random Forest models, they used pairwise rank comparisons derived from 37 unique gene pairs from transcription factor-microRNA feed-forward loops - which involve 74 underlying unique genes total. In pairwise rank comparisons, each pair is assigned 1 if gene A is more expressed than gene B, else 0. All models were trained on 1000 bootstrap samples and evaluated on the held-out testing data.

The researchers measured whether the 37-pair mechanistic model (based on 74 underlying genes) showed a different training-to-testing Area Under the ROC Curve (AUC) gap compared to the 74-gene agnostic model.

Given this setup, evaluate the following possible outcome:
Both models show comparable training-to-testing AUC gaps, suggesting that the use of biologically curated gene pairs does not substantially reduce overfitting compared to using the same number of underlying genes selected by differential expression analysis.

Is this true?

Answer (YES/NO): NO